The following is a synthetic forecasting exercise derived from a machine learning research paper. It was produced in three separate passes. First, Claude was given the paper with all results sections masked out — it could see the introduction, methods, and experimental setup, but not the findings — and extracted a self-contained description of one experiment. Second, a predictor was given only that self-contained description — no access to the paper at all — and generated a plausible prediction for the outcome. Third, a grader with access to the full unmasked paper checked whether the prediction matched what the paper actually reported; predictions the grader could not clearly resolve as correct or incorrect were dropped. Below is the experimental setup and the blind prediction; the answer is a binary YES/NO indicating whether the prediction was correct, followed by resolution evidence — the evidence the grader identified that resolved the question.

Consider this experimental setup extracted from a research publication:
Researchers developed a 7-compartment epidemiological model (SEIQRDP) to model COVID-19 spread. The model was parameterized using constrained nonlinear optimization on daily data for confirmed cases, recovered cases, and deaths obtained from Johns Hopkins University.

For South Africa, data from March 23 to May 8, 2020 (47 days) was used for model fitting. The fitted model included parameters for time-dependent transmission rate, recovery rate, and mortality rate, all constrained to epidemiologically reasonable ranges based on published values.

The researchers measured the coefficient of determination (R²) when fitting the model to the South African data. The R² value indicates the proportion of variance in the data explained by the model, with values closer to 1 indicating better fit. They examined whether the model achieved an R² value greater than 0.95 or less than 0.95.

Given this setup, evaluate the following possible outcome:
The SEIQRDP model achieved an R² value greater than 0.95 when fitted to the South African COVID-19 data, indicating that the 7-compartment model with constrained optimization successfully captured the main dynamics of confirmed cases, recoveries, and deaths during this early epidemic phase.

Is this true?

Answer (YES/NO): YES